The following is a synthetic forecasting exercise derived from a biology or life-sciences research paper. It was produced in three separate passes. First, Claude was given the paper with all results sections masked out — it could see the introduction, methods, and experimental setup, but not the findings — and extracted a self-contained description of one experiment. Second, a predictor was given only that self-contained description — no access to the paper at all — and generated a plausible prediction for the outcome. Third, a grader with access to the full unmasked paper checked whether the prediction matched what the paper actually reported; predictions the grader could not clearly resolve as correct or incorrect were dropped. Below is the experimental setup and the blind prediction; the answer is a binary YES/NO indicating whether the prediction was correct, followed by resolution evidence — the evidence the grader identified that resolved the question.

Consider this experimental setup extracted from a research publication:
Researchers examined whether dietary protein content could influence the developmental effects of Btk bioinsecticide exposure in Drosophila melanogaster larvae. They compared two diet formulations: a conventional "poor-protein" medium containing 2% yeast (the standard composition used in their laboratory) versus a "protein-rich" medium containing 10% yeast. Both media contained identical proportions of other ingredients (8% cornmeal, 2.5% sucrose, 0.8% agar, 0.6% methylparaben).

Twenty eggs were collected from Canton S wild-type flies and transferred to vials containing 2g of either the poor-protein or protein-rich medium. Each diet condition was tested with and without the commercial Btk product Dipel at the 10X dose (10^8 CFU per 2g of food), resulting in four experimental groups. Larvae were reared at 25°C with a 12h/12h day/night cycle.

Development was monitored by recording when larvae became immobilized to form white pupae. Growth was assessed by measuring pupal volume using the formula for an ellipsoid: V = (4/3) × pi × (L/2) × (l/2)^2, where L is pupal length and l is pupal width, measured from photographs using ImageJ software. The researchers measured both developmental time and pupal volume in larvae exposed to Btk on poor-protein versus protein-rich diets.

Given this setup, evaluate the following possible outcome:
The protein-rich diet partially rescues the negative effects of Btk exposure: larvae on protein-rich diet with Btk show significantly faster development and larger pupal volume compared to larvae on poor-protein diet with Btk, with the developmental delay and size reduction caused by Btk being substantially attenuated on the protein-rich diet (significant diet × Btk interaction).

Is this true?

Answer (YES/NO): YES